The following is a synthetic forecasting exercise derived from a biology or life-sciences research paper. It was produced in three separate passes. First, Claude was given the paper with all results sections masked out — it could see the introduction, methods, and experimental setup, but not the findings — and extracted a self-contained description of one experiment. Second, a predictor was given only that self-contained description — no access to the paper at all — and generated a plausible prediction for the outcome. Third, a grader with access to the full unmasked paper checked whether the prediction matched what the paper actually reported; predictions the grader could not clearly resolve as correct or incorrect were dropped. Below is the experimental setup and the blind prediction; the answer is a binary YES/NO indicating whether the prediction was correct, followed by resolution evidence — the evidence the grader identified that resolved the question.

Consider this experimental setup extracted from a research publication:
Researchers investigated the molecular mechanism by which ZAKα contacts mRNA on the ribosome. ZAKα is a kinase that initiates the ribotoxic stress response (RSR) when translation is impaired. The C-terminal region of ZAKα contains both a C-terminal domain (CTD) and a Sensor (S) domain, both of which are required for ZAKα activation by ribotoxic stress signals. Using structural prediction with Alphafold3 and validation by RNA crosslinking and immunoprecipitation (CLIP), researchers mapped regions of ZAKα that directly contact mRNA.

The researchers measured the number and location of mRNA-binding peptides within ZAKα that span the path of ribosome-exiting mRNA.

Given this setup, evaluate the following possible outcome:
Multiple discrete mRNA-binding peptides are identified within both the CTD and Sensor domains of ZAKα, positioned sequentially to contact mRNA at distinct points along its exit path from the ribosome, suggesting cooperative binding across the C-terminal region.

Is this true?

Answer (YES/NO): NO